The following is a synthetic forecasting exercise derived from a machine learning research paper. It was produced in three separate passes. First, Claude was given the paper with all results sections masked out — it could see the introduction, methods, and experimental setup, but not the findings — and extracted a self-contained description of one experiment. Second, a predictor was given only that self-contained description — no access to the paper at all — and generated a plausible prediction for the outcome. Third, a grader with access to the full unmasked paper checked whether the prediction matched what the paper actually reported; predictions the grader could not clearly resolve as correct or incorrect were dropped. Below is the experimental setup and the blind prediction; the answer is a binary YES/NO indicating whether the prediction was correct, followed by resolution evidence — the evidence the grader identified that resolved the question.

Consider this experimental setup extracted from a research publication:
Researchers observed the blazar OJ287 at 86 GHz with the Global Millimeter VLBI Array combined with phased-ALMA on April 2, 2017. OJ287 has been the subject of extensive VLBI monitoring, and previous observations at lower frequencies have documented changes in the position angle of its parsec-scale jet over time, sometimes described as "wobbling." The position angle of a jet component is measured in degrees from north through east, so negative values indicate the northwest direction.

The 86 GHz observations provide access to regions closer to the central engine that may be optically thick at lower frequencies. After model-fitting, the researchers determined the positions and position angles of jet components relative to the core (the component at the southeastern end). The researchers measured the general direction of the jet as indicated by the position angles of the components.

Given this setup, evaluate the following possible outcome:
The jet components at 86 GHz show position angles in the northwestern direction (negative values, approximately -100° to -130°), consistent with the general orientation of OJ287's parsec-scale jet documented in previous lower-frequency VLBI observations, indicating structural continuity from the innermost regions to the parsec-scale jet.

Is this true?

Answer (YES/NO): NO